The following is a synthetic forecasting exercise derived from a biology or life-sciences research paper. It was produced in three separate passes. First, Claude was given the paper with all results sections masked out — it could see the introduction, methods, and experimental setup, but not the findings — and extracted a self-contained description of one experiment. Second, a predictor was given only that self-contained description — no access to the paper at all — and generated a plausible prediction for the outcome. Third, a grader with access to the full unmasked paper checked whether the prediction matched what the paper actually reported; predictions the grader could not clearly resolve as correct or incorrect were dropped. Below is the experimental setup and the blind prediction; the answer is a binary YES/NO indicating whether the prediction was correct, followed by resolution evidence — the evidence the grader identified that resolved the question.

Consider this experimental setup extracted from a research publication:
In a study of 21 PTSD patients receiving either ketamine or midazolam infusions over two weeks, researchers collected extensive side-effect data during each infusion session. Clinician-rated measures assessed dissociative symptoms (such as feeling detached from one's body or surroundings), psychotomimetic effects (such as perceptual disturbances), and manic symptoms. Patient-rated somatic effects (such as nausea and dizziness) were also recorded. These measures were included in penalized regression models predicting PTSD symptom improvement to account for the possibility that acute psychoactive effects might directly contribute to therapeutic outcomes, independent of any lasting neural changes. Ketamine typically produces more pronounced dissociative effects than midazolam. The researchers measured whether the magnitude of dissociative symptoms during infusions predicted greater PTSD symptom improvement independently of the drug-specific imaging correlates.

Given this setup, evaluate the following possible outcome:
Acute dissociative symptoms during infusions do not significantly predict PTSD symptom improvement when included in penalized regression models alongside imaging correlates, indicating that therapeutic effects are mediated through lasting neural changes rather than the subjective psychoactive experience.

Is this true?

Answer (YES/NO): YES